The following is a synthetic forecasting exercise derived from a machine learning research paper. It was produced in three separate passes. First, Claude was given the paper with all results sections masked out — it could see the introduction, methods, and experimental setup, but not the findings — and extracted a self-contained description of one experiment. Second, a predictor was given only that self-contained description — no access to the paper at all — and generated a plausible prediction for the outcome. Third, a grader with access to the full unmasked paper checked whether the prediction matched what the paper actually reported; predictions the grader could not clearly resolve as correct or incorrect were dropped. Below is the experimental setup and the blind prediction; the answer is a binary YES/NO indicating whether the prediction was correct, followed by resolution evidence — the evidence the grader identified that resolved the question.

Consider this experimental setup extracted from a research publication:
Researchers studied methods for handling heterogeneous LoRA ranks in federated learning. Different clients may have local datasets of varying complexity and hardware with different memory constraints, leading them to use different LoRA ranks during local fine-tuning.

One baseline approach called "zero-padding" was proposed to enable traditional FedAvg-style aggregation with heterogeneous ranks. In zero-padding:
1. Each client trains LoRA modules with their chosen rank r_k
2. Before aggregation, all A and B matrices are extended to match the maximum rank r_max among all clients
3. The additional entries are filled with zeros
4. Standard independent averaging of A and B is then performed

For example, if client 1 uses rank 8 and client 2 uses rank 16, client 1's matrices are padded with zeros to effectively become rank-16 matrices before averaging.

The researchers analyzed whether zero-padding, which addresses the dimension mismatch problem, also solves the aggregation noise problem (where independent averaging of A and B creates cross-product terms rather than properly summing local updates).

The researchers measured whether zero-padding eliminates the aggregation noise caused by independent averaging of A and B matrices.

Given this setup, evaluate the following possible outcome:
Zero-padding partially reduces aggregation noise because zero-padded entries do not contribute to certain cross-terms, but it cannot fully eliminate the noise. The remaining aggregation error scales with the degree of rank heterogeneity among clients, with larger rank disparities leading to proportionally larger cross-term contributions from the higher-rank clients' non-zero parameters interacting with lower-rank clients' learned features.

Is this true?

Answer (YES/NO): NO